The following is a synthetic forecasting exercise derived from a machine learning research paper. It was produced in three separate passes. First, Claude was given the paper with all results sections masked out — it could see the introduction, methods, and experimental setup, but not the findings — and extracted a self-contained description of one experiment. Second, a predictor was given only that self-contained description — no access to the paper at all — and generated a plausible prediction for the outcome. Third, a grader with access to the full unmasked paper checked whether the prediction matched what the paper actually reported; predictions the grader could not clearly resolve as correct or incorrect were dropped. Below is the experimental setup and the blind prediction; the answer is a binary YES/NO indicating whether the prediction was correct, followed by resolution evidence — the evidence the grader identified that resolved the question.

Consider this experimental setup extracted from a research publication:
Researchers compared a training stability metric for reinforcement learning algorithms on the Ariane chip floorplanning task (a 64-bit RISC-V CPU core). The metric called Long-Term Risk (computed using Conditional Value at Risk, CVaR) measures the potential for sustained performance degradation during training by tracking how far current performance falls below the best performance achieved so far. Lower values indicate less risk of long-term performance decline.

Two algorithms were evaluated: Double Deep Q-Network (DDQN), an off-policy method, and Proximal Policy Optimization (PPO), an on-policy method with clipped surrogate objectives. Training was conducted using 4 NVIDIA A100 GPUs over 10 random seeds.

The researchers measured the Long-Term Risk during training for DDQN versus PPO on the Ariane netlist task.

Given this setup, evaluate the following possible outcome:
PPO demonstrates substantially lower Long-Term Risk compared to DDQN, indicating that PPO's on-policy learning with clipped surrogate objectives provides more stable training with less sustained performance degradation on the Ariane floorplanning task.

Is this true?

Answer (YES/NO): YES